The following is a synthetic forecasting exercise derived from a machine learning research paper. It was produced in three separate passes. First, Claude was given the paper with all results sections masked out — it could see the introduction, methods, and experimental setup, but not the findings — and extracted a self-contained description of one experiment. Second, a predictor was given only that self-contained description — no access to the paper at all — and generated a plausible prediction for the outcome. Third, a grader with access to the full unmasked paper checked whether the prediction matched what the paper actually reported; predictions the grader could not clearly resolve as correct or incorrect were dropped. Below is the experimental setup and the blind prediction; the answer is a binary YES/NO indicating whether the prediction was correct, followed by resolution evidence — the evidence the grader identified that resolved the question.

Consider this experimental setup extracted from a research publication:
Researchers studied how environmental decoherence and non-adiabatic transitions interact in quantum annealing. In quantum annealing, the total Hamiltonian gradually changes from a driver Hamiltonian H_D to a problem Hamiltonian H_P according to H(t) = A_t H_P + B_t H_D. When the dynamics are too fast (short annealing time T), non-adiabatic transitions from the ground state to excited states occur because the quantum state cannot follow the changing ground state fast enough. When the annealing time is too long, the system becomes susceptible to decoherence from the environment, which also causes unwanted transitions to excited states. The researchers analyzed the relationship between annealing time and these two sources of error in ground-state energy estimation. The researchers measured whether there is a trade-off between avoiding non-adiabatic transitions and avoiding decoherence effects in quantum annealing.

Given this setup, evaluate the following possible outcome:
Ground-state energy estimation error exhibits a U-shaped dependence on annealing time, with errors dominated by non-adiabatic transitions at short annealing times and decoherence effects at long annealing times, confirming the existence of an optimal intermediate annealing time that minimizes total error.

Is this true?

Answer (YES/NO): YES